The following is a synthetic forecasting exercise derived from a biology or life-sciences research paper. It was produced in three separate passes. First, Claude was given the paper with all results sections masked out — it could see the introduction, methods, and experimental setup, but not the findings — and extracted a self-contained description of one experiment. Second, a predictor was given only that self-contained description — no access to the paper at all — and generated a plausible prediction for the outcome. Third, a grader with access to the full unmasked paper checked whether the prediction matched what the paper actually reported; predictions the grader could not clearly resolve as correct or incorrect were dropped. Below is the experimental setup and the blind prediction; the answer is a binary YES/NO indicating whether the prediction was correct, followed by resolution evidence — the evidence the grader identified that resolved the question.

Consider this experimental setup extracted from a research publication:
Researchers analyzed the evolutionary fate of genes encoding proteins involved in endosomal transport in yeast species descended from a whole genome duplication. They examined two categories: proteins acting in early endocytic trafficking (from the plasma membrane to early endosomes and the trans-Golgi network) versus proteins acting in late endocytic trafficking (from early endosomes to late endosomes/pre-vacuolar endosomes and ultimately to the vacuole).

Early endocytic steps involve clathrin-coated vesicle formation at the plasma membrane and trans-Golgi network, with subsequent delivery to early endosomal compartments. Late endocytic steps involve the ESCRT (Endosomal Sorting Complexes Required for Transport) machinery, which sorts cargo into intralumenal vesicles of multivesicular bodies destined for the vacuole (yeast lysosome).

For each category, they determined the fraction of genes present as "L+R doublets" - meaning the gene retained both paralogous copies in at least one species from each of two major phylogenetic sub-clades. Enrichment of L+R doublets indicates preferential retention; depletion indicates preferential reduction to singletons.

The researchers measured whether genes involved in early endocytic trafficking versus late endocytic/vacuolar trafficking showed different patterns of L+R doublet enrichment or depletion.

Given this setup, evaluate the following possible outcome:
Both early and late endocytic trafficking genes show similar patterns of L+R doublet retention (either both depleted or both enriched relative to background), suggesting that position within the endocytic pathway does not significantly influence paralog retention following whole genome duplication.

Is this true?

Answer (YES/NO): NO